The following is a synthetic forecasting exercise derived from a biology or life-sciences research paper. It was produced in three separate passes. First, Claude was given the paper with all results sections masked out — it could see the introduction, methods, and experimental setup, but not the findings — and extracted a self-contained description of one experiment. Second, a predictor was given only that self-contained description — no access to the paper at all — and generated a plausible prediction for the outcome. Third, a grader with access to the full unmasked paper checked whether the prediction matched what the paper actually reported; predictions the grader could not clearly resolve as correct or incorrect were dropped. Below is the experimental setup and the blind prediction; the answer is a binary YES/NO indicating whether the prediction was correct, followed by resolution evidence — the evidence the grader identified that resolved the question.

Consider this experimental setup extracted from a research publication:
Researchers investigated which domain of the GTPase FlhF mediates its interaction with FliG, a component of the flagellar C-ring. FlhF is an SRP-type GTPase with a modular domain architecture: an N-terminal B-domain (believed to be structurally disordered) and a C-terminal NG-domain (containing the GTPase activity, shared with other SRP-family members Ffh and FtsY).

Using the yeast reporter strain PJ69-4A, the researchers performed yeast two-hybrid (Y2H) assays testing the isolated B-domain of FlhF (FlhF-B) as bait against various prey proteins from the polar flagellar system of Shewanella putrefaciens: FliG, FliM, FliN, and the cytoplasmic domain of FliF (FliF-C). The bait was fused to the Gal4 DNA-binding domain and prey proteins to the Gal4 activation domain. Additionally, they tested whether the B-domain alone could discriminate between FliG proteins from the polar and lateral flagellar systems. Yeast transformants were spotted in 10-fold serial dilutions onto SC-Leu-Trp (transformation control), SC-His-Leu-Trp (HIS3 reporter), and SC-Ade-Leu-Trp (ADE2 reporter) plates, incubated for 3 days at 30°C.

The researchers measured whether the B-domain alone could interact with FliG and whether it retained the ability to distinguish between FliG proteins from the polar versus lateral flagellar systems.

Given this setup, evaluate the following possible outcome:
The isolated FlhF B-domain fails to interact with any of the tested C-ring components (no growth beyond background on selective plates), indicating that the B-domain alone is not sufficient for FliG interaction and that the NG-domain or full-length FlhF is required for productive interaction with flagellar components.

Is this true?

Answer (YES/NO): NO